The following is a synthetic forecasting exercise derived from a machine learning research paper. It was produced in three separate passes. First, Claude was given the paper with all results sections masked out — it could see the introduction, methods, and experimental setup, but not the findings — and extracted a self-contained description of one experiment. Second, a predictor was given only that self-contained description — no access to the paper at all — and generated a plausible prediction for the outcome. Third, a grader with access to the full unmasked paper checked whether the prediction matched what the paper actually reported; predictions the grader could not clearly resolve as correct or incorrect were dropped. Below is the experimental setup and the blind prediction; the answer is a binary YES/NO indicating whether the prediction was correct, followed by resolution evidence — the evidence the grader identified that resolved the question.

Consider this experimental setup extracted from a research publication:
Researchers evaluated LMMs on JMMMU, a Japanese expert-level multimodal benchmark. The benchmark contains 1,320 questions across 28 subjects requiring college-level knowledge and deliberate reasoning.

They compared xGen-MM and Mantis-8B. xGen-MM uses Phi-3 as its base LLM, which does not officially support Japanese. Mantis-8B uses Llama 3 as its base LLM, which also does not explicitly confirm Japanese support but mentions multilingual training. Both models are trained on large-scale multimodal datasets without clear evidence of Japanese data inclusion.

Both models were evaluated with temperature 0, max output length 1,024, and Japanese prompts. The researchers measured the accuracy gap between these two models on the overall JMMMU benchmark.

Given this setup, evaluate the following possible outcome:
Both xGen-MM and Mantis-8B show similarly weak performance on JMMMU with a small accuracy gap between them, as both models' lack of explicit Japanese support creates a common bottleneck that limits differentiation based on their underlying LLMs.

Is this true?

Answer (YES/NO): NO